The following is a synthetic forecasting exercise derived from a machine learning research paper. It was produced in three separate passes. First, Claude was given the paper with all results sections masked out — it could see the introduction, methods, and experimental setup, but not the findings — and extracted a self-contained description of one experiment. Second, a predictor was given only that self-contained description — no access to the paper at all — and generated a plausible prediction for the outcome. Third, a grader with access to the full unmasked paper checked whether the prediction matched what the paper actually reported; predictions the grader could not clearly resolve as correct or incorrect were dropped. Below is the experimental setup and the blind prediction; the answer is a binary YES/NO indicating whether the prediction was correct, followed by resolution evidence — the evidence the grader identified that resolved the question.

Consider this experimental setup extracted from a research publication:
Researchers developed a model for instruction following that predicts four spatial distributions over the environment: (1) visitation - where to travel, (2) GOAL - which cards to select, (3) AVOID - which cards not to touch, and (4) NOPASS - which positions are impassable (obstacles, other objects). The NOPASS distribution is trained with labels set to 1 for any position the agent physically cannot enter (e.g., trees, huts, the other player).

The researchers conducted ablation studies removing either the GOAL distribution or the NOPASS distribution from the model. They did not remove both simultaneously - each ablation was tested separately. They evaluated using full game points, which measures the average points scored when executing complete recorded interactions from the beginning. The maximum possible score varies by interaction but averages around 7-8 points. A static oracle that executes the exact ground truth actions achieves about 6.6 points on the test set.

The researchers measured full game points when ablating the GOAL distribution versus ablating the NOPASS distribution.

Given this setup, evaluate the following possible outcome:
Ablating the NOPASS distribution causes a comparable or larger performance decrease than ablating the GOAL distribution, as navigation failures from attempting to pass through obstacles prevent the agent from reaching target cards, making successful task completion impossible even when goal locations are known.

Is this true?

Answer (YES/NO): NO